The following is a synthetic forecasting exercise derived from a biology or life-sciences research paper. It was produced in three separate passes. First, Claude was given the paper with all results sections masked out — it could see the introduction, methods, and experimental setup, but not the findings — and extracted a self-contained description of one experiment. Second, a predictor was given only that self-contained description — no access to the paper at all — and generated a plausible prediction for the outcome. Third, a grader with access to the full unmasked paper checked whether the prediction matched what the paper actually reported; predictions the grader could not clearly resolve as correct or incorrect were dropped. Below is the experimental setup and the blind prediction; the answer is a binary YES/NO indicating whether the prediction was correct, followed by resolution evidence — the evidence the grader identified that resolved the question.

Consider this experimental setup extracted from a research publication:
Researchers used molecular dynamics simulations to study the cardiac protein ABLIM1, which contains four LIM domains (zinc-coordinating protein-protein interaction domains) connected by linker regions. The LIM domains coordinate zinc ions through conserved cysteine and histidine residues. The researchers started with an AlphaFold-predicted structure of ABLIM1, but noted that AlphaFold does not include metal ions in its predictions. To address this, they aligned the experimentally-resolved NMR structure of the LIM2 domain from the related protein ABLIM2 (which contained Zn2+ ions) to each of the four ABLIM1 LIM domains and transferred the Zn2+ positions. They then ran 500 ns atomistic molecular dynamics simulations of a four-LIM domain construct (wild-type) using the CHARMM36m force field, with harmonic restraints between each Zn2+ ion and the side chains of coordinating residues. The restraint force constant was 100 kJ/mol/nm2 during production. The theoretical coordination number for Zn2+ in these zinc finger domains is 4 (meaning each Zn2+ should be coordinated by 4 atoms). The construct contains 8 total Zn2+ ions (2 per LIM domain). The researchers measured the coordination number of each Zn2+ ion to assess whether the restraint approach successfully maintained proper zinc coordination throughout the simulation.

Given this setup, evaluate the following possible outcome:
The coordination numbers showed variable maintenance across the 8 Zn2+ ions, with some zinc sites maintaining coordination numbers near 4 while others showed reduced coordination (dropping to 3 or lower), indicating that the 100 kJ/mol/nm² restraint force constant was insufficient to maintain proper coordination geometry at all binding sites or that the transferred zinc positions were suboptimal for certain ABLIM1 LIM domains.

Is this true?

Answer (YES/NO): NO